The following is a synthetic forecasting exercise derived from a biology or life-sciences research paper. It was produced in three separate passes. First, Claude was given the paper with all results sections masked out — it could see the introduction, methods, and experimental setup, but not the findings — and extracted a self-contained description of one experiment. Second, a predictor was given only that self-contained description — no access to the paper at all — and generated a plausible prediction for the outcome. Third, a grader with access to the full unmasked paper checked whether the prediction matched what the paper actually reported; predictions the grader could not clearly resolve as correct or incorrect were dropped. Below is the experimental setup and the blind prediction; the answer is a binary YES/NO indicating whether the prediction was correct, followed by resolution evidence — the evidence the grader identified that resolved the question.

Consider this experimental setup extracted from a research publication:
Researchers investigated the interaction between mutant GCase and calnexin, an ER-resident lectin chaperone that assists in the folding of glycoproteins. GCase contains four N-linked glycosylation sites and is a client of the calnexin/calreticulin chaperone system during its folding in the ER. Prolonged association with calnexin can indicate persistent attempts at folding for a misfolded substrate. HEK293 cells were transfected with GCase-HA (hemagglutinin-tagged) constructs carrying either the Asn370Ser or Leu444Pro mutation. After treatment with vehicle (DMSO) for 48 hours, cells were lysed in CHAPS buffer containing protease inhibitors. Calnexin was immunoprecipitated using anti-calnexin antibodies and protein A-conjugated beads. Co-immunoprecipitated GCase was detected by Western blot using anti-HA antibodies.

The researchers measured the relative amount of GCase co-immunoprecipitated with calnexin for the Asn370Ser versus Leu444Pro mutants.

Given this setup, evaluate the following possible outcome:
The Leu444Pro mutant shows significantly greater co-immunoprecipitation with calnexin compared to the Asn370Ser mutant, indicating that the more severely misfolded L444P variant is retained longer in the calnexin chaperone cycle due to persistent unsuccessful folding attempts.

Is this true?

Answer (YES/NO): YES